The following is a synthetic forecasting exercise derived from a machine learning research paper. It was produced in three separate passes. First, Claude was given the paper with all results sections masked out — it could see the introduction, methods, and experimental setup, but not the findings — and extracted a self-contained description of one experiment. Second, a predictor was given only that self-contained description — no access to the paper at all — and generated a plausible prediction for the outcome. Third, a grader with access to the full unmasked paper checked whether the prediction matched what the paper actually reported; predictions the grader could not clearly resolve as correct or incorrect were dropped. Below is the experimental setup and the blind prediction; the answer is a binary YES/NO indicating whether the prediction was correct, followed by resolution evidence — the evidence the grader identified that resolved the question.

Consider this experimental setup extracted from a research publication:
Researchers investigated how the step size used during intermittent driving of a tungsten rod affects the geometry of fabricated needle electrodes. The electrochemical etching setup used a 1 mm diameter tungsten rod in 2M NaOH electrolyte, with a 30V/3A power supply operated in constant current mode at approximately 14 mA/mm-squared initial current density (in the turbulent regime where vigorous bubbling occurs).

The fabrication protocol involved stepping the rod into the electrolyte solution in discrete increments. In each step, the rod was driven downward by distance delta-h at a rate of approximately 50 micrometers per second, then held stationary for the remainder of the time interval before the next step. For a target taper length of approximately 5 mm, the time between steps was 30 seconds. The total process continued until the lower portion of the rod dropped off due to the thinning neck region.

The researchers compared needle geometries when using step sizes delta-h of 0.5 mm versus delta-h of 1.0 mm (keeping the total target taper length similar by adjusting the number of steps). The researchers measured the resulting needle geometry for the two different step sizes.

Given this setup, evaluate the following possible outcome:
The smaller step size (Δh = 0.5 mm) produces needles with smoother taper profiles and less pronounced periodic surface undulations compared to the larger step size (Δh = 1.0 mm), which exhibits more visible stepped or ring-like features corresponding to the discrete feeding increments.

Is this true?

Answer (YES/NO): NO